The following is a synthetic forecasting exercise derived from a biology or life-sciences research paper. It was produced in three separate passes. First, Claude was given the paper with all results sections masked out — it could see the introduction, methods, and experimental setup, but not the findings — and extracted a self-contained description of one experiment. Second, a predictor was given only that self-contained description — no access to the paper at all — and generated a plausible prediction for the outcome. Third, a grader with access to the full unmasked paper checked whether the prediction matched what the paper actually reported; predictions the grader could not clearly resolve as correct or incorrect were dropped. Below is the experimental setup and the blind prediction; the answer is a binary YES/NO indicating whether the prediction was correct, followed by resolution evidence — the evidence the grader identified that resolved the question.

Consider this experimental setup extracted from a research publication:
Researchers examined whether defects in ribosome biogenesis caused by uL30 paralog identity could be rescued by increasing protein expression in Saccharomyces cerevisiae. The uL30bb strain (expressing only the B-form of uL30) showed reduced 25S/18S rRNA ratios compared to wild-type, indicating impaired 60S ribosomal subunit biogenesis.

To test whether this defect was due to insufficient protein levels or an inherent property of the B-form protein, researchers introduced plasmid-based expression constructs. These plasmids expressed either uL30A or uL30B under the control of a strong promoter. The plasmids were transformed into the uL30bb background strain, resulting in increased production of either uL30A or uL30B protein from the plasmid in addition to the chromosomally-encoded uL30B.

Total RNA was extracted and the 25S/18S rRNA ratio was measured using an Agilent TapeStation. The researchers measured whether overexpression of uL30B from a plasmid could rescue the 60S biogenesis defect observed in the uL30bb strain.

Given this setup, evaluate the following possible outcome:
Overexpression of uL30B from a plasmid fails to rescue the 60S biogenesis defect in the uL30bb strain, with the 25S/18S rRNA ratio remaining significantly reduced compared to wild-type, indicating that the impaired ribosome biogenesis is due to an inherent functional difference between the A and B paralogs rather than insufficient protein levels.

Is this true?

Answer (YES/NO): NO